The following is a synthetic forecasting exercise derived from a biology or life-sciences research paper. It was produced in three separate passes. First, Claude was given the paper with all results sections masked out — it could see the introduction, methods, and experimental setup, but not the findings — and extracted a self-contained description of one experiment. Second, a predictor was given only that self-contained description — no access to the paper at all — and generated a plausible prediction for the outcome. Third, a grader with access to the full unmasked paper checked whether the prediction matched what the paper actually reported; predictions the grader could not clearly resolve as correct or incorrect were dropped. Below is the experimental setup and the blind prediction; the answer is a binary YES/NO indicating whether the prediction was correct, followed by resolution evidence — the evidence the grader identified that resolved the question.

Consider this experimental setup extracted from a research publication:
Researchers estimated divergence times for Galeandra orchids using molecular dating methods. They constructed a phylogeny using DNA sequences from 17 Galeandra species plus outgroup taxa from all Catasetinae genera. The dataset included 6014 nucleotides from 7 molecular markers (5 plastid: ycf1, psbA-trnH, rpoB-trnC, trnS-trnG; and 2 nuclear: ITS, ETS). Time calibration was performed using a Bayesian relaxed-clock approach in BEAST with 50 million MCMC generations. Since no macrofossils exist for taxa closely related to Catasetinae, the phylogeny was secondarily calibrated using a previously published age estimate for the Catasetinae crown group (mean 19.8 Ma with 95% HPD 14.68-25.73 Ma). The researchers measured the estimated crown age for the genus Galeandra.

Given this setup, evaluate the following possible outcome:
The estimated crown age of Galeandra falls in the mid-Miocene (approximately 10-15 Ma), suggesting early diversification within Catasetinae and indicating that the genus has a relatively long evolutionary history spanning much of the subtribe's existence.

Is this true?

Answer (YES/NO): NO